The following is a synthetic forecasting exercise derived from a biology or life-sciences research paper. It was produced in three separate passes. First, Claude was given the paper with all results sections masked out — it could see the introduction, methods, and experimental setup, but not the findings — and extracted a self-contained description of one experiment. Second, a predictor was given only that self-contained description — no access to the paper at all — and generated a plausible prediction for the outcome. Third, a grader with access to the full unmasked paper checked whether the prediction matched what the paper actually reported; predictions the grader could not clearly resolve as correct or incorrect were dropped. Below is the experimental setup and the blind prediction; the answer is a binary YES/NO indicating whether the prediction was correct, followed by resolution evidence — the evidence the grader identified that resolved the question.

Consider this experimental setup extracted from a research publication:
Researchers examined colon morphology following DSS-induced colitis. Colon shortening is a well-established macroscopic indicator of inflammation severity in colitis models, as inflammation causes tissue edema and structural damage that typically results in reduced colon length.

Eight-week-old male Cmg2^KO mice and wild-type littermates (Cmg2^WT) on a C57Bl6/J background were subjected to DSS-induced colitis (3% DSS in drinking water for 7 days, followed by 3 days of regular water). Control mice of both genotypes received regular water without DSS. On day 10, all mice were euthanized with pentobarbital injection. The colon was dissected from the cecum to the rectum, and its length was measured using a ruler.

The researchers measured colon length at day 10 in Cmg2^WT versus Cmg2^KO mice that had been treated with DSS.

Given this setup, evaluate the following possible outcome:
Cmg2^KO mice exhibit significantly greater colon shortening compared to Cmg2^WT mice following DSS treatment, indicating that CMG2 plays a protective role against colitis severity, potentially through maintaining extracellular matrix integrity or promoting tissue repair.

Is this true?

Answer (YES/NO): NO